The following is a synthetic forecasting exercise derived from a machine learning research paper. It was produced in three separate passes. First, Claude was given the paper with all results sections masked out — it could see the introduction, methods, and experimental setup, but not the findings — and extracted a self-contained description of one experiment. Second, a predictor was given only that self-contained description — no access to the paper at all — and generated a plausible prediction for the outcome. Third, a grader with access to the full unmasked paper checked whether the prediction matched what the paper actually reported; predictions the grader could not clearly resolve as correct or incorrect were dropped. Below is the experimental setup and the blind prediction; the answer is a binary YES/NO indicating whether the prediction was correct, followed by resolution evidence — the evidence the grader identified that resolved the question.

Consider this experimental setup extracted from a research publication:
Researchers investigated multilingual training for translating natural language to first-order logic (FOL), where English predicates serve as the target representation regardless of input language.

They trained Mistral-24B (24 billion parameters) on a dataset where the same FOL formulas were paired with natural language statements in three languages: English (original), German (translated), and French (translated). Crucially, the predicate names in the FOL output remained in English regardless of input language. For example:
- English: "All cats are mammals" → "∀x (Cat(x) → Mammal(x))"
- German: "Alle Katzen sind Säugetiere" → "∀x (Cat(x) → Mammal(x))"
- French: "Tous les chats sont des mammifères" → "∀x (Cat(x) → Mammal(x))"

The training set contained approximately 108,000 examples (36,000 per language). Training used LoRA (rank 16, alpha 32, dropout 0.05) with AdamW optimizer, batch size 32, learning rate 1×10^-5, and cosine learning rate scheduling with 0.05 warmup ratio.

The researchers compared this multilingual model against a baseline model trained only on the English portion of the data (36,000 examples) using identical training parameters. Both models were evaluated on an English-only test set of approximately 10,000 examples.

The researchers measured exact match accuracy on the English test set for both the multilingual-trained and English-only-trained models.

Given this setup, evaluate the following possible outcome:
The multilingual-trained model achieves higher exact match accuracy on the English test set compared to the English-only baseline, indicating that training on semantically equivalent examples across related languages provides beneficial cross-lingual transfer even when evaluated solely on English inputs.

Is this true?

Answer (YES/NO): NO